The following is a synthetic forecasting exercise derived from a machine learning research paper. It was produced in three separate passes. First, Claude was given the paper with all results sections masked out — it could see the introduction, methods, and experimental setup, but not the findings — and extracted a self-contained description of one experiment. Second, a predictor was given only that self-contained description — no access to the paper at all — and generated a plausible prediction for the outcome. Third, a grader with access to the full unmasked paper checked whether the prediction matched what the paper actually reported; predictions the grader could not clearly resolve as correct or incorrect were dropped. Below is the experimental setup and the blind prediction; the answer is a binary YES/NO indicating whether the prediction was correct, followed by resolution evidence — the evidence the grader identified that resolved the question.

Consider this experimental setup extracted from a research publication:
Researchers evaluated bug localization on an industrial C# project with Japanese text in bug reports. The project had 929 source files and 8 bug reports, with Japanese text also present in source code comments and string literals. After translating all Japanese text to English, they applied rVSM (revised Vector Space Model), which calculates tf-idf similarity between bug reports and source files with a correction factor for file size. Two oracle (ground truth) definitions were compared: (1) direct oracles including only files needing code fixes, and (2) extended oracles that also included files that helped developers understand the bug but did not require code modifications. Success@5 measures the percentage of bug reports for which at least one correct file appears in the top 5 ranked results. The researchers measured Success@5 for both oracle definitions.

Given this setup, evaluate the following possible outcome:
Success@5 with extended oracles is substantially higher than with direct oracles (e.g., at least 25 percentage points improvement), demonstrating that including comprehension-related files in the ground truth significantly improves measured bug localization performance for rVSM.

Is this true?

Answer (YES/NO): NO